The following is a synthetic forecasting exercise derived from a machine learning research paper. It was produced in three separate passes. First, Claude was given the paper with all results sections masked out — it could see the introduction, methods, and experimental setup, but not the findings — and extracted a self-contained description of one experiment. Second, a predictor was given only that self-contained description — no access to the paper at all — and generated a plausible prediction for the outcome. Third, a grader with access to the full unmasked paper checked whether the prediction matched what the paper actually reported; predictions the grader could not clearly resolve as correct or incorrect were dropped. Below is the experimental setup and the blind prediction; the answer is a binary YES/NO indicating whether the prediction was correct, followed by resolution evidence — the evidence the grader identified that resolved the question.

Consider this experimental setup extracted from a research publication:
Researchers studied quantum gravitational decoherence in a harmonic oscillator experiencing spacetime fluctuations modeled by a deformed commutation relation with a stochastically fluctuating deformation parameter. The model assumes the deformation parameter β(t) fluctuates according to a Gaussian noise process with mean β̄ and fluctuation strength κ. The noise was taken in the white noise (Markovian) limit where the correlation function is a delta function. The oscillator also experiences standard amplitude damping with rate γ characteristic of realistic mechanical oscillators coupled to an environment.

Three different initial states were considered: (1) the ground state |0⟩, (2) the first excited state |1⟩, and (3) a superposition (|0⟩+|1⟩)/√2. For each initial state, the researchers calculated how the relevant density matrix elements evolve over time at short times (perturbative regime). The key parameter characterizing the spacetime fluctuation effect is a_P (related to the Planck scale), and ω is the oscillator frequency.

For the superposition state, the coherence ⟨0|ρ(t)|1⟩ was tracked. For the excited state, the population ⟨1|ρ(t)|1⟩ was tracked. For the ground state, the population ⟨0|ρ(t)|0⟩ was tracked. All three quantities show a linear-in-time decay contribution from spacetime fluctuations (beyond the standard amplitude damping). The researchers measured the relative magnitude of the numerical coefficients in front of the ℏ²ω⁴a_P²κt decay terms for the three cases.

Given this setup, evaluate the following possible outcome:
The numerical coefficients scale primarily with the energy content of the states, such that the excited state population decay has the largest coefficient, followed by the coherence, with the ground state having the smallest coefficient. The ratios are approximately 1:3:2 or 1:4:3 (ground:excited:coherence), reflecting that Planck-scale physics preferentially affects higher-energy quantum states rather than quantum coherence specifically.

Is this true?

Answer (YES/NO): NO